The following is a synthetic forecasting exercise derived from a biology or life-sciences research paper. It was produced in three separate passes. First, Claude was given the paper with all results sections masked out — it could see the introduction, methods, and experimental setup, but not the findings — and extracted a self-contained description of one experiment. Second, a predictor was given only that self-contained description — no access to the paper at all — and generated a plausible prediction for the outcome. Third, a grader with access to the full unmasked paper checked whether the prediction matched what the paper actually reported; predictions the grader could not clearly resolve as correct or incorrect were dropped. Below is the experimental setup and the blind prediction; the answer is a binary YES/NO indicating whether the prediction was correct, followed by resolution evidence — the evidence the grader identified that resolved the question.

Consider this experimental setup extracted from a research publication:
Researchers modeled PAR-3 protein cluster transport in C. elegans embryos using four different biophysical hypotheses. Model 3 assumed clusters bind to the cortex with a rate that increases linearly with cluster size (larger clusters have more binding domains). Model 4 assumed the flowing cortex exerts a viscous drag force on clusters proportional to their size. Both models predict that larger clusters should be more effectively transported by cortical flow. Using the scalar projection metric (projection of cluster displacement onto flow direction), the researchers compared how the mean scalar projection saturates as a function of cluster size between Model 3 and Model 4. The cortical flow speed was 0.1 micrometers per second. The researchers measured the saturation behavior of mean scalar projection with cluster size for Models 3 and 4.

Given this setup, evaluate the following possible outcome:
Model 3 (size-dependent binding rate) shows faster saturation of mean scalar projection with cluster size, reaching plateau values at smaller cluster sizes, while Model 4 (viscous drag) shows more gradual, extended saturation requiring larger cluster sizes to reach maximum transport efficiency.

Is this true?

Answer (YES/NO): YES